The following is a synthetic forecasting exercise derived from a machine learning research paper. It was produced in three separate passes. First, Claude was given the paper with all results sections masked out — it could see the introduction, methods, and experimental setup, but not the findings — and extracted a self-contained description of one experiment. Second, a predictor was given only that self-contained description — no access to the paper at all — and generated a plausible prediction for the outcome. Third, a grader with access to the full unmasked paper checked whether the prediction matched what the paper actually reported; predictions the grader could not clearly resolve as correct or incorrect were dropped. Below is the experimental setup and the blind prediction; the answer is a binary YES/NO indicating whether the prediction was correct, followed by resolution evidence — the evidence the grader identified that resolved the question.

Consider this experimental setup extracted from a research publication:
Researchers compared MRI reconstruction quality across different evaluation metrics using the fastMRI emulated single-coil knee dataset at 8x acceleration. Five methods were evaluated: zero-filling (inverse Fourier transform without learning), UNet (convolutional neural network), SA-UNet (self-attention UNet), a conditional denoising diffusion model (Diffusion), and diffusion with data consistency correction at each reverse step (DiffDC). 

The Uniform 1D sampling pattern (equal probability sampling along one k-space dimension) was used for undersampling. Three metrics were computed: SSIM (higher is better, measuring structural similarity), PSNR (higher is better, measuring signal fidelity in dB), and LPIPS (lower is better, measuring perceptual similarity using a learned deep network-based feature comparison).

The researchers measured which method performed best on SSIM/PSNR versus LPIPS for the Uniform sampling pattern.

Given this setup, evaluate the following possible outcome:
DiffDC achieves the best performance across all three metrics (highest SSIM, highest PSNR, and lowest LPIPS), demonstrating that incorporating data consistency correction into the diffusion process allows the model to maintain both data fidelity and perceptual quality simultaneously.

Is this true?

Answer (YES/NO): NO